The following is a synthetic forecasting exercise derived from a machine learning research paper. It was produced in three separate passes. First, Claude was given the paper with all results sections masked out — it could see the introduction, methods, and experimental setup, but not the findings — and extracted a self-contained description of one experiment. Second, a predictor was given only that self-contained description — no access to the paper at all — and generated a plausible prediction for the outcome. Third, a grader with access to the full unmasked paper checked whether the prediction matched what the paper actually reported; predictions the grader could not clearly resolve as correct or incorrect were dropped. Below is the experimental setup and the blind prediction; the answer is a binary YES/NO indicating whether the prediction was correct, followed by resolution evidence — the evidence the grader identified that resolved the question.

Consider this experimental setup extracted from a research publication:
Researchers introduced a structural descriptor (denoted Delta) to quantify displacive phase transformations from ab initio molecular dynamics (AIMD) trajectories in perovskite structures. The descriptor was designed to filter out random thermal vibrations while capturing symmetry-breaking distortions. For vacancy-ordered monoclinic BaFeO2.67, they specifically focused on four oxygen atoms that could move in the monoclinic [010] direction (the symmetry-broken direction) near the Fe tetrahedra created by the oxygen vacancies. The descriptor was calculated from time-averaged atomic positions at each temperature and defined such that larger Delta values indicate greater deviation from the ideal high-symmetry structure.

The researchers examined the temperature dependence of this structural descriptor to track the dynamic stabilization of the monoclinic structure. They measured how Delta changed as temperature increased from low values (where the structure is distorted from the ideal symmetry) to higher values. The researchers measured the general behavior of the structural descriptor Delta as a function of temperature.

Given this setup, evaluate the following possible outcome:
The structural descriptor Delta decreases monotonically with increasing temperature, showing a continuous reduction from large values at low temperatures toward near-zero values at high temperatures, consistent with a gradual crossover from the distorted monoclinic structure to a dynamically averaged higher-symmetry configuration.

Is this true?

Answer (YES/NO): NO